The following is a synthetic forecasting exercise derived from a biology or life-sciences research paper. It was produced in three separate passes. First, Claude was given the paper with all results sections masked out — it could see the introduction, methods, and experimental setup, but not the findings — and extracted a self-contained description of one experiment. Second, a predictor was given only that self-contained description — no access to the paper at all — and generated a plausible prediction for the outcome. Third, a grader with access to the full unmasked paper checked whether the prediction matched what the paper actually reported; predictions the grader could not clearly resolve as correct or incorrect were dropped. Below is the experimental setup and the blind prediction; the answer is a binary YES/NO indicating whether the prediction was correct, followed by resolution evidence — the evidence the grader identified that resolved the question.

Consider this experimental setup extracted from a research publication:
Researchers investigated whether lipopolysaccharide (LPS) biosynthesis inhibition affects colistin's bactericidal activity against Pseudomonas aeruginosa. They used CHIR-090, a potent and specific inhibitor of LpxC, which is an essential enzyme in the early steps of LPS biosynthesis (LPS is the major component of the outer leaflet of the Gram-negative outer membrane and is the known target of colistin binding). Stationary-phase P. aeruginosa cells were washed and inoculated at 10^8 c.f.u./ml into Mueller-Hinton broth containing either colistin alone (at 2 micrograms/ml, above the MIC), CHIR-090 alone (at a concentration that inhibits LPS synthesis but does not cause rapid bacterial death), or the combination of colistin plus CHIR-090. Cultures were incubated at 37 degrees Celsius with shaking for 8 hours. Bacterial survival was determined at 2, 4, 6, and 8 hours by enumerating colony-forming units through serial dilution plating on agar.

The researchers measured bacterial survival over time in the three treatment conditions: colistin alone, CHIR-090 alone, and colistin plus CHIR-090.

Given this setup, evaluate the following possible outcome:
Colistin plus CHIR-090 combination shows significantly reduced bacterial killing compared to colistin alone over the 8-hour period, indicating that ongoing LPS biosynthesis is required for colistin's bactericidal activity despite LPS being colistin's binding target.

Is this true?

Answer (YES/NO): YES